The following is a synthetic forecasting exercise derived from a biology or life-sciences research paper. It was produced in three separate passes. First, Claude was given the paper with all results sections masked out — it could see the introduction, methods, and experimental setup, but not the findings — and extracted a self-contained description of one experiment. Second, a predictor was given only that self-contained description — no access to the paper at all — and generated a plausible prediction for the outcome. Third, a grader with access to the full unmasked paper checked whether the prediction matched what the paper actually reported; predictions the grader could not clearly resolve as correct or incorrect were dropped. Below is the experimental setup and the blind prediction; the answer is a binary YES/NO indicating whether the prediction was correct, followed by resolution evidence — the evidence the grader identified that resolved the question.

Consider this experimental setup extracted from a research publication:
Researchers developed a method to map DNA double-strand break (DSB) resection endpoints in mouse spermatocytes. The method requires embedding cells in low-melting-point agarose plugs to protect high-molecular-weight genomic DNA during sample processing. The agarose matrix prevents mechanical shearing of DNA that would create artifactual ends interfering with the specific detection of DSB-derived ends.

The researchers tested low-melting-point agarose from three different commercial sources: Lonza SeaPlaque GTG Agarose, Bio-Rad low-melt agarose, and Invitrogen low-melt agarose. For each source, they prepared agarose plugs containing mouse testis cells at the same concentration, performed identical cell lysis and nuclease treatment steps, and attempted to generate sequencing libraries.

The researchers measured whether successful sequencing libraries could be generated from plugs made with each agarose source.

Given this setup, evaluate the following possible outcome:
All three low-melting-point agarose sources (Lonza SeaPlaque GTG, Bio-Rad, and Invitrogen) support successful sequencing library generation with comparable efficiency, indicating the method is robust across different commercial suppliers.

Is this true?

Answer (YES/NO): NO